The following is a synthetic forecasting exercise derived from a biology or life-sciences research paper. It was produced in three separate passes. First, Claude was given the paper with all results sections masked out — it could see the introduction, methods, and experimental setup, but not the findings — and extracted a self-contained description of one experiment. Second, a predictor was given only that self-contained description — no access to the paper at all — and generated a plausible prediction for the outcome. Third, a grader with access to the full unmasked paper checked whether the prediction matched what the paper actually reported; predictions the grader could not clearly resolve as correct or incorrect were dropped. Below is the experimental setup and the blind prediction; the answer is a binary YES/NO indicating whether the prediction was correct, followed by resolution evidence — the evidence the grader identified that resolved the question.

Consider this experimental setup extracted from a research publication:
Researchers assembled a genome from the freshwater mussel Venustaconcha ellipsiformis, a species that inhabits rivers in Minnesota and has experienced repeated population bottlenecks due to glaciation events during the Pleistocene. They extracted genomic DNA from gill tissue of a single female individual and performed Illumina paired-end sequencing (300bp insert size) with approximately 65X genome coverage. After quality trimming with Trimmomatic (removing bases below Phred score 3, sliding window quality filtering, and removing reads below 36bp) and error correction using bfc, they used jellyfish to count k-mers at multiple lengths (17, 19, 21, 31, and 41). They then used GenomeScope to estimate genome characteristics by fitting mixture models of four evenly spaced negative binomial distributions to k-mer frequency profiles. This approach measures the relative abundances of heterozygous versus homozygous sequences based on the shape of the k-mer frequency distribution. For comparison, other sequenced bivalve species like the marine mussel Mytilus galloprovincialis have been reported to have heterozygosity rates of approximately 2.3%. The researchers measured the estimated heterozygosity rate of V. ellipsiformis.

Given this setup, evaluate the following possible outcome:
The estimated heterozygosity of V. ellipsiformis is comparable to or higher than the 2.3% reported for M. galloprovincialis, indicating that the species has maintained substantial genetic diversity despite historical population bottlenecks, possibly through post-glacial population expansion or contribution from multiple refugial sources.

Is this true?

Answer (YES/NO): NO